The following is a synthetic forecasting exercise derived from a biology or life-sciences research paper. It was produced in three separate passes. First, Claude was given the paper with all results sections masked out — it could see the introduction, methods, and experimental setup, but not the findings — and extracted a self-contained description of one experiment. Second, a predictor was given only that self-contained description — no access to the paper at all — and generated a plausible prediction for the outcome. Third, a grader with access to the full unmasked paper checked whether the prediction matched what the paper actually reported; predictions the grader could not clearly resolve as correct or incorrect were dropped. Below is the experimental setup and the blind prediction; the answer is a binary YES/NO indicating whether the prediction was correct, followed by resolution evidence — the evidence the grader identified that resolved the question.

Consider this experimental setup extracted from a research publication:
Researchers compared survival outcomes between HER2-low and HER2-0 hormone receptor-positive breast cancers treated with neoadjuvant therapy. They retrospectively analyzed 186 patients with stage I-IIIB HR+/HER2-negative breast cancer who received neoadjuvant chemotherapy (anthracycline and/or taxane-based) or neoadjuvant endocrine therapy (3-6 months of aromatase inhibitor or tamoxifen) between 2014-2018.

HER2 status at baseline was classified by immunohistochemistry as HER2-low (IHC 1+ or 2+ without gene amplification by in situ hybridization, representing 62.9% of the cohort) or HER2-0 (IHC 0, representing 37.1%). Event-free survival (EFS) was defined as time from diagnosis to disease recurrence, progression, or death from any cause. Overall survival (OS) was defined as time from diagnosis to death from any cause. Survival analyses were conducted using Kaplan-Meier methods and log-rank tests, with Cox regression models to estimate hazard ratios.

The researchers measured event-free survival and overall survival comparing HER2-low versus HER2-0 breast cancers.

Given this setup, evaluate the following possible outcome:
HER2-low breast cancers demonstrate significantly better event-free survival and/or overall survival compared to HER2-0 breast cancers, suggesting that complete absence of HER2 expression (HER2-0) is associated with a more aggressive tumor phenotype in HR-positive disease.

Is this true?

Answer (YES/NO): NO